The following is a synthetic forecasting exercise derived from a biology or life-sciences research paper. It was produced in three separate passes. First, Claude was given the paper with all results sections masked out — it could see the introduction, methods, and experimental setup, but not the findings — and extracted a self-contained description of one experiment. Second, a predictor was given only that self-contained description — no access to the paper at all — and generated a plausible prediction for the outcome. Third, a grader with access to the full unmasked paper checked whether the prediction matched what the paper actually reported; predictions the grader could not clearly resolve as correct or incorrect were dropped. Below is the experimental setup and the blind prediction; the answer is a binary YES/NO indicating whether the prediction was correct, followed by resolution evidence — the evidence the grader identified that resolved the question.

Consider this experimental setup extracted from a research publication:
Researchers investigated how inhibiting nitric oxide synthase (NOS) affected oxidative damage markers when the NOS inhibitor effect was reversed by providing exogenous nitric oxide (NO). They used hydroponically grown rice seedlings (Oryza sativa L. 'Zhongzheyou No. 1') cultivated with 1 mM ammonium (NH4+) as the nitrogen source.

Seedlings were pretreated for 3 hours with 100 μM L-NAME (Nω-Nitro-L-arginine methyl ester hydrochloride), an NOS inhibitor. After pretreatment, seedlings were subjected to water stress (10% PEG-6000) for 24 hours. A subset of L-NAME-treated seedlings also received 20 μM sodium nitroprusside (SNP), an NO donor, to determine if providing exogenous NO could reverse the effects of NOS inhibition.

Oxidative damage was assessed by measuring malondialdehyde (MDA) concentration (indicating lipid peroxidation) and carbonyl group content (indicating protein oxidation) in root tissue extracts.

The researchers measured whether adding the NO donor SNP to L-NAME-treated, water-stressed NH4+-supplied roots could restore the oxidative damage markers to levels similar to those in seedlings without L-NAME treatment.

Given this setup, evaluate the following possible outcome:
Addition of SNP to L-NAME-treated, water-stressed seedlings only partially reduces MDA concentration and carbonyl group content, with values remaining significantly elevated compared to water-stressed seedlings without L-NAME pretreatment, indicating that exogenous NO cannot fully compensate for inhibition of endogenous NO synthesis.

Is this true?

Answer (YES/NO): NO